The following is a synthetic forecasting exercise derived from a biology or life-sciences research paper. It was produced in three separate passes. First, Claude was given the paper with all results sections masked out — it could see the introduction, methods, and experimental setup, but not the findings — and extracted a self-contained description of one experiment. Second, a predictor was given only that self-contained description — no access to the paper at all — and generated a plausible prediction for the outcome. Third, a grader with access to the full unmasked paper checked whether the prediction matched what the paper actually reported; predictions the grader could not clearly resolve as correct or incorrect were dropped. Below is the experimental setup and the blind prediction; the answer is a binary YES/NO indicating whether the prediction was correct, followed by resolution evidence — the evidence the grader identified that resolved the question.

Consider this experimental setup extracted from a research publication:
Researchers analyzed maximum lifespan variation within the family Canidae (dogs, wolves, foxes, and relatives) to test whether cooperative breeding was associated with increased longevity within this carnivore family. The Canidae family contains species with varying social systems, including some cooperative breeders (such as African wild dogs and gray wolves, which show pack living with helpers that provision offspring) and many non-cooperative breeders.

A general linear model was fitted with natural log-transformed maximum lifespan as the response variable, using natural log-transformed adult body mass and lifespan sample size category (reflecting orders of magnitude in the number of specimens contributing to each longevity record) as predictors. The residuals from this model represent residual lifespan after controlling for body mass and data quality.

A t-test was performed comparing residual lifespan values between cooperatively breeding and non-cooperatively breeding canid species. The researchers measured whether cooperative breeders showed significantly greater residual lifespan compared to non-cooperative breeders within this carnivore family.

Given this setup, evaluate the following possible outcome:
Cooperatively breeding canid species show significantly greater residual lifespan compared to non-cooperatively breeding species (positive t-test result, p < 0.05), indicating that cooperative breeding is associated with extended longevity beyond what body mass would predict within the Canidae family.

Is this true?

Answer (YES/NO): NO